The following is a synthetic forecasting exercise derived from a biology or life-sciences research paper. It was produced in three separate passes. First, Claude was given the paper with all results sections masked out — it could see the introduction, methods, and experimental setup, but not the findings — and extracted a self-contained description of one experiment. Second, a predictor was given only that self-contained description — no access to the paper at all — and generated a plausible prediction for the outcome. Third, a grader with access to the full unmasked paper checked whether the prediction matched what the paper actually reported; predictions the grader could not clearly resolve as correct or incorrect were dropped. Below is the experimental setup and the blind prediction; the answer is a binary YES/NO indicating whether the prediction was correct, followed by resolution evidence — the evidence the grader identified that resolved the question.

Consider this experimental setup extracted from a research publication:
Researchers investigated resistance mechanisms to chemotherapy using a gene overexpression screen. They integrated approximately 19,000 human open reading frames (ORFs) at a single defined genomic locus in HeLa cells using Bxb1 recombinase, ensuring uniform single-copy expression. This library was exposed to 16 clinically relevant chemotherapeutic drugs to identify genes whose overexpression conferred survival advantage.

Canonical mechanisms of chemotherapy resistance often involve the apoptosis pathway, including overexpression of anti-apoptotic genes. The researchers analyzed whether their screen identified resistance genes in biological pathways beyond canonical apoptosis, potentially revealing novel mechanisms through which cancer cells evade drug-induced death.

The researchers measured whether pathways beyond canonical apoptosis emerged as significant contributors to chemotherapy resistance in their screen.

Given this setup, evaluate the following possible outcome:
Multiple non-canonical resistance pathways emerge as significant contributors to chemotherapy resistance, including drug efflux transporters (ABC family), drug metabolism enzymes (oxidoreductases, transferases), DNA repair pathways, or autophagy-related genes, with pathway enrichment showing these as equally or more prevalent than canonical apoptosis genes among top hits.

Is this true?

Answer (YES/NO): NO